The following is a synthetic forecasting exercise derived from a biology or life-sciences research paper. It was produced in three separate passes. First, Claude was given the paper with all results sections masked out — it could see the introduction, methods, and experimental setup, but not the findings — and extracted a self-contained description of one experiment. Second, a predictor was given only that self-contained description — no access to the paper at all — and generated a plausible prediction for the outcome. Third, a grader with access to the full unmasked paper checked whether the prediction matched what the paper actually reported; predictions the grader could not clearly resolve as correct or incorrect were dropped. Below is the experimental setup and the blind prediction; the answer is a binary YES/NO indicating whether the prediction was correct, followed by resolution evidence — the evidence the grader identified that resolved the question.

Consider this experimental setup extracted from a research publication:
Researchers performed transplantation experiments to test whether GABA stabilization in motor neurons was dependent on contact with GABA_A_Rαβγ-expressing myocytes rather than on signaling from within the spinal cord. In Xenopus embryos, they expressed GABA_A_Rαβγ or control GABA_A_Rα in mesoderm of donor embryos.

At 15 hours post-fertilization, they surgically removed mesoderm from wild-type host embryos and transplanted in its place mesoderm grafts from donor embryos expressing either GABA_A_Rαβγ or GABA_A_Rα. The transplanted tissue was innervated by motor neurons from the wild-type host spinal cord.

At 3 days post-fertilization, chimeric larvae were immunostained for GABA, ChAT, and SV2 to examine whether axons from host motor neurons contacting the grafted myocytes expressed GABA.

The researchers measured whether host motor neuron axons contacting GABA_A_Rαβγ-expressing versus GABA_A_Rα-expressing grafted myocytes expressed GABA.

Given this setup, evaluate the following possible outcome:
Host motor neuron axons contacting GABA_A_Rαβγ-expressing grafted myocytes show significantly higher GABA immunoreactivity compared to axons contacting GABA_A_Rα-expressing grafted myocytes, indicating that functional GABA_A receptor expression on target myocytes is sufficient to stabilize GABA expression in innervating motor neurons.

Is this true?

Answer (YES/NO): YES